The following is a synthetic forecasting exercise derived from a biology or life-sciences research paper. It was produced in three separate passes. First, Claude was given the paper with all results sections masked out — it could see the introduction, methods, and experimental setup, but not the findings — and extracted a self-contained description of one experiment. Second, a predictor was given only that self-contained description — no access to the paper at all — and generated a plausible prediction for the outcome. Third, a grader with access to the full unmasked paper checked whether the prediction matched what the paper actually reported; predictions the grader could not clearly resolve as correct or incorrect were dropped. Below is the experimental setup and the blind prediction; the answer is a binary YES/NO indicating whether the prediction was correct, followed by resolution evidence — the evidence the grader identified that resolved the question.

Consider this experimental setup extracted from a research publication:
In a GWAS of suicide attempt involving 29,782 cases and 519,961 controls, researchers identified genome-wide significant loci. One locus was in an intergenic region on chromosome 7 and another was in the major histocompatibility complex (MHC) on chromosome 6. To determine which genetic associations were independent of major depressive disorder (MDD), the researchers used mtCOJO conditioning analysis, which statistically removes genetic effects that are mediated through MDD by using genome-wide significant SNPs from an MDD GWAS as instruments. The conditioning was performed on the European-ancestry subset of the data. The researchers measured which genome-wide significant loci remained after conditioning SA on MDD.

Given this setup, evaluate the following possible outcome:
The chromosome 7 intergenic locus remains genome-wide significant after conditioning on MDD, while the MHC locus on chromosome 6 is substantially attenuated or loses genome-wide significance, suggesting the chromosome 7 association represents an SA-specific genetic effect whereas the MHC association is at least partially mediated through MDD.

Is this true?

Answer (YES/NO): YES